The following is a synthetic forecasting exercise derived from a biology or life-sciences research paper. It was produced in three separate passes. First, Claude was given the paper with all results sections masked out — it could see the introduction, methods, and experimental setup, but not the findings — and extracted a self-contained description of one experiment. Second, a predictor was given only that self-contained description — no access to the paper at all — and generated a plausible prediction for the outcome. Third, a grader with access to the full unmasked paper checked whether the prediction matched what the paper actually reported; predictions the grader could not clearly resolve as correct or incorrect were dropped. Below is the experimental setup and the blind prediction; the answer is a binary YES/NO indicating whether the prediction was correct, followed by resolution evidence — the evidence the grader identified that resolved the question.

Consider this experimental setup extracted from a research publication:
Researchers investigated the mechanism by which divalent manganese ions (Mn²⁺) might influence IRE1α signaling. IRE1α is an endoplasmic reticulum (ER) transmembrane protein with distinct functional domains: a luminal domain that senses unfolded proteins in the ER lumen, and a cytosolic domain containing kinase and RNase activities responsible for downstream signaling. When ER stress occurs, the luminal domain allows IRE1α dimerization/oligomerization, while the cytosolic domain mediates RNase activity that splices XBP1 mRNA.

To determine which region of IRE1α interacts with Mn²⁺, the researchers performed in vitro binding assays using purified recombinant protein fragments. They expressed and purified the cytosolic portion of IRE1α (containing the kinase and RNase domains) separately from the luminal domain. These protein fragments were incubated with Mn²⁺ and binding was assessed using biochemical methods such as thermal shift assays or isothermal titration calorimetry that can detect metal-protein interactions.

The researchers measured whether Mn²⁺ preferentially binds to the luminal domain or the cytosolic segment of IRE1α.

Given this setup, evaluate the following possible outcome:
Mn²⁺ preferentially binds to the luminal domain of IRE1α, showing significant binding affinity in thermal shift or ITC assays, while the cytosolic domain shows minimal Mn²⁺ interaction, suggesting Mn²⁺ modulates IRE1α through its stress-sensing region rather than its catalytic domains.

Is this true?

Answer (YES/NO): NO